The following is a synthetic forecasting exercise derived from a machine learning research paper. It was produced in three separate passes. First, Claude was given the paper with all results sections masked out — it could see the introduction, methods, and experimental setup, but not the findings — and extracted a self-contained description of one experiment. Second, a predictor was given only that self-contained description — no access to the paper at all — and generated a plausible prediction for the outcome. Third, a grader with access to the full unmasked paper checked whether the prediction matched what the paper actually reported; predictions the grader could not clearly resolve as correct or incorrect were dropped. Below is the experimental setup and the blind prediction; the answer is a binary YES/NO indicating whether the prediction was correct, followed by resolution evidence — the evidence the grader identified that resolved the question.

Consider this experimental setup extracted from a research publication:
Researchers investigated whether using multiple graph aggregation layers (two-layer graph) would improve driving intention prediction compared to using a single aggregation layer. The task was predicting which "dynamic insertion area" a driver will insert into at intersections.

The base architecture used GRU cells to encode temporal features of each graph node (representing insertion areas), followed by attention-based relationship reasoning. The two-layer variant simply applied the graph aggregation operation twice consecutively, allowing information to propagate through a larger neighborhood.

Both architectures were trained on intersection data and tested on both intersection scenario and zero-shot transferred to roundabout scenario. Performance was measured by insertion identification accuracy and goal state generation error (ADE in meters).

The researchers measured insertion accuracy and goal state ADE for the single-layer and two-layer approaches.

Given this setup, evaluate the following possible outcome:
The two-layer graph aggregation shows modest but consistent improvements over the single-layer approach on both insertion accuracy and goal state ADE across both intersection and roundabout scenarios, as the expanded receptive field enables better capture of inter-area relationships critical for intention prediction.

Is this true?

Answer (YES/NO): NO